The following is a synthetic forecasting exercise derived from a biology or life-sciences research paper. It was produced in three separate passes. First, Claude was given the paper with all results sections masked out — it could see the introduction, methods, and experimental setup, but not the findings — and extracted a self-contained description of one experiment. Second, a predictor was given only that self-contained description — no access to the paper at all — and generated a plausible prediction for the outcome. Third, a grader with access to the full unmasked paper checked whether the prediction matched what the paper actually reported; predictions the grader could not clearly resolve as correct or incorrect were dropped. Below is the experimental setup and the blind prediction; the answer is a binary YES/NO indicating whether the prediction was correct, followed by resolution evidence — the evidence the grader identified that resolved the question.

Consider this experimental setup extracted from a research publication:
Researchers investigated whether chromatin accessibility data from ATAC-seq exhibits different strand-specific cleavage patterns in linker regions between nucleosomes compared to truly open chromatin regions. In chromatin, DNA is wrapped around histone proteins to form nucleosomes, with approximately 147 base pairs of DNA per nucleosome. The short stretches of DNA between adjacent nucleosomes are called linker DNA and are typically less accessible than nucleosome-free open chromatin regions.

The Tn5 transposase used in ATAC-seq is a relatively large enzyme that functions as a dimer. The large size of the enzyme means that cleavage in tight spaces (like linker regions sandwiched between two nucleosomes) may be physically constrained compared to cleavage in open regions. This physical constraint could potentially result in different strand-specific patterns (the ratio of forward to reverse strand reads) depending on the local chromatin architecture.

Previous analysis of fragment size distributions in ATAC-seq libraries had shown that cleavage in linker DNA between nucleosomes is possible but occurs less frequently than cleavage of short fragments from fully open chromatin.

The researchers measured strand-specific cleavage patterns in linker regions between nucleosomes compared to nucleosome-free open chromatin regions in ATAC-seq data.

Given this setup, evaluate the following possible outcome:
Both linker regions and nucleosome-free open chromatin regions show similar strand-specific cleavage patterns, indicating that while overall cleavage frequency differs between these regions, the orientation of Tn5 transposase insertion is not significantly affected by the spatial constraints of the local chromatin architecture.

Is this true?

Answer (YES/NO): NO